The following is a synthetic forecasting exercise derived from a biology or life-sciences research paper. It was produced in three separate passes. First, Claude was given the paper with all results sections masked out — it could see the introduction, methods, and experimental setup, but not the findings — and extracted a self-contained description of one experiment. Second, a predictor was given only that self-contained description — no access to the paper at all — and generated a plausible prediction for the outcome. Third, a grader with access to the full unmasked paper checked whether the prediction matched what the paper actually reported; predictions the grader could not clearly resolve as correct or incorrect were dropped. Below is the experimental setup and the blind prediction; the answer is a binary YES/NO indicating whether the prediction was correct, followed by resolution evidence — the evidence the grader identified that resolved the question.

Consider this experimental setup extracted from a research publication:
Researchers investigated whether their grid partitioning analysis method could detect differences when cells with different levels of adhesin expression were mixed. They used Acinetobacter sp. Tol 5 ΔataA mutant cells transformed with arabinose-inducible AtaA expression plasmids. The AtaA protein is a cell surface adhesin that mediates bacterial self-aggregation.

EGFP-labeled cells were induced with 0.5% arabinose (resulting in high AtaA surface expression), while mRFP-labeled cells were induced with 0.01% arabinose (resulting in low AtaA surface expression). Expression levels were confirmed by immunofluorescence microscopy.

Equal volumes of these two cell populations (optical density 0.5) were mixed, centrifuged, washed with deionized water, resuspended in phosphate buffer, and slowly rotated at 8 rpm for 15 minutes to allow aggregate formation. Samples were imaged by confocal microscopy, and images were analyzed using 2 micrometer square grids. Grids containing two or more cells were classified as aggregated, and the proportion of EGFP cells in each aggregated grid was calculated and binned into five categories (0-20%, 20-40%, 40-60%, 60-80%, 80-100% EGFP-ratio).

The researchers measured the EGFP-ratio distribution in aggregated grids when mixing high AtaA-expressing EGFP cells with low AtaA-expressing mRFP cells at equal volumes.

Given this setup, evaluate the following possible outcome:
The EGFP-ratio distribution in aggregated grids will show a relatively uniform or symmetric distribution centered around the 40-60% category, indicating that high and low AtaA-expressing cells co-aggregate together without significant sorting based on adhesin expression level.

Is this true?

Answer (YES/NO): NO